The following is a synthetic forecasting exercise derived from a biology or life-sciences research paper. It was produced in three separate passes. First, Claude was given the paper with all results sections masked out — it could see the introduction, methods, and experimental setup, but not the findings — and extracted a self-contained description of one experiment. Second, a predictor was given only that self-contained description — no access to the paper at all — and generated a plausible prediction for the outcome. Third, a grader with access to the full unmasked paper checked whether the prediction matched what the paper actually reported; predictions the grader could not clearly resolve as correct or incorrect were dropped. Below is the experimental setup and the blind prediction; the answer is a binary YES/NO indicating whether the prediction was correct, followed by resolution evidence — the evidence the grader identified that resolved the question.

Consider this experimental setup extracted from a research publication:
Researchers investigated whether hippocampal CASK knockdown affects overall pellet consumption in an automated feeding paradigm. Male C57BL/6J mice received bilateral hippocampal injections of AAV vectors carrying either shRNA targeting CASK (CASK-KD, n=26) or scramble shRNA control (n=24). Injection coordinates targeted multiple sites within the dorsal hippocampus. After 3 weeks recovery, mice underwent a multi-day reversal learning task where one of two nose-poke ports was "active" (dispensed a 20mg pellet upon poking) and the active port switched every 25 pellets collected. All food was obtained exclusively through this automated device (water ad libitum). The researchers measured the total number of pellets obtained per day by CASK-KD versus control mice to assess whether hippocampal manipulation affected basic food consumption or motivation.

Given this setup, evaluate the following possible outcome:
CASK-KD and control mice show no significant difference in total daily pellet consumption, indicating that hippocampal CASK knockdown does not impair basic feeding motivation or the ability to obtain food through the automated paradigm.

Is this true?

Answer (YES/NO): NO